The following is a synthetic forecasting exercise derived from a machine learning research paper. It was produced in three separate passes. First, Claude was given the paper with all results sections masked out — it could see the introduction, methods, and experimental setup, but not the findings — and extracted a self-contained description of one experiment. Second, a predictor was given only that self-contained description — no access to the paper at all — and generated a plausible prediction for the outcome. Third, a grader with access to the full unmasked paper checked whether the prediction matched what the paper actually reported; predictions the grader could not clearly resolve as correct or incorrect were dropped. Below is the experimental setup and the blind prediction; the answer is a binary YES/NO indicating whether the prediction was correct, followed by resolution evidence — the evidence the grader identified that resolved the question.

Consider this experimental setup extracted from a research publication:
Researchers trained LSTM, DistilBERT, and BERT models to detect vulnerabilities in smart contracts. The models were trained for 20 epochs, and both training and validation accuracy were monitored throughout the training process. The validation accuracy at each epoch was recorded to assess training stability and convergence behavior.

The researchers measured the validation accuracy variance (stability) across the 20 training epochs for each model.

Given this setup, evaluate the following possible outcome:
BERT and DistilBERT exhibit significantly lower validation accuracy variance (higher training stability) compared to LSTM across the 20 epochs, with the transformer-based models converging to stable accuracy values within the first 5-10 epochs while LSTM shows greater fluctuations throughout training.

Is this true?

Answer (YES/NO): NO